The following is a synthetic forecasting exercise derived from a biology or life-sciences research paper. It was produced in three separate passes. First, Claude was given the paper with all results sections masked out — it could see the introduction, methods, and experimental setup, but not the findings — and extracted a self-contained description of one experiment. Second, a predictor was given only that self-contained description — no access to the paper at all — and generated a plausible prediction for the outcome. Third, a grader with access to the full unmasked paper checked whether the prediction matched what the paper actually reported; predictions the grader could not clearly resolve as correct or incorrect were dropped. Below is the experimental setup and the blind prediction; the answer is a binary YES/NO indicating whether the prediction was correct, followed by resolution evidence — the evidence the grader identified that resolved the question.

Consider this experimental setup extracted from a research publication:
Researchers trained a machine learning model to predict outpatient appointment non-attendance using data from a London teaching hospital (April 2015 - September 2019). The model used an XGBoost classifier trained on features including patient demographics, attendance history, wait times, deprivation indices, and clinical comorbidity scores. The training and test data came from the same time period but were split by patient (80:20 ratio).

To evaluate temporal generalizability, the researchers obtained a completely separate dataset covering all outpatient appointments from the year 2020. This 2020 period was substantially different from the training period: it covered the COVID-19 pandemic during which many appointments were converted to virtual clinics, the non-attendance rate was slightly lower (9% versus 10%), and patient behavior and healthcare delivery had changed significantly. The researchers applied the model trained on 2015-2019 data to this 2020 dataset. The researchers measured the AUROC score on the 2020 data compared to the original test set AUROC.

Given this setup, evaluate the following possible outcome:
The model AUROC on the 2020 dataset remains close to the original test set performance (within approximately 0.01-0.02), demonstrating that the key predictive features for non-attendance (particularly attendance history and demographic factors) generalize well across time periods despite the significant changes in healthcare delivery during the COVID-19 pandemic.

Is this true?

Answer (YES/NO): YES